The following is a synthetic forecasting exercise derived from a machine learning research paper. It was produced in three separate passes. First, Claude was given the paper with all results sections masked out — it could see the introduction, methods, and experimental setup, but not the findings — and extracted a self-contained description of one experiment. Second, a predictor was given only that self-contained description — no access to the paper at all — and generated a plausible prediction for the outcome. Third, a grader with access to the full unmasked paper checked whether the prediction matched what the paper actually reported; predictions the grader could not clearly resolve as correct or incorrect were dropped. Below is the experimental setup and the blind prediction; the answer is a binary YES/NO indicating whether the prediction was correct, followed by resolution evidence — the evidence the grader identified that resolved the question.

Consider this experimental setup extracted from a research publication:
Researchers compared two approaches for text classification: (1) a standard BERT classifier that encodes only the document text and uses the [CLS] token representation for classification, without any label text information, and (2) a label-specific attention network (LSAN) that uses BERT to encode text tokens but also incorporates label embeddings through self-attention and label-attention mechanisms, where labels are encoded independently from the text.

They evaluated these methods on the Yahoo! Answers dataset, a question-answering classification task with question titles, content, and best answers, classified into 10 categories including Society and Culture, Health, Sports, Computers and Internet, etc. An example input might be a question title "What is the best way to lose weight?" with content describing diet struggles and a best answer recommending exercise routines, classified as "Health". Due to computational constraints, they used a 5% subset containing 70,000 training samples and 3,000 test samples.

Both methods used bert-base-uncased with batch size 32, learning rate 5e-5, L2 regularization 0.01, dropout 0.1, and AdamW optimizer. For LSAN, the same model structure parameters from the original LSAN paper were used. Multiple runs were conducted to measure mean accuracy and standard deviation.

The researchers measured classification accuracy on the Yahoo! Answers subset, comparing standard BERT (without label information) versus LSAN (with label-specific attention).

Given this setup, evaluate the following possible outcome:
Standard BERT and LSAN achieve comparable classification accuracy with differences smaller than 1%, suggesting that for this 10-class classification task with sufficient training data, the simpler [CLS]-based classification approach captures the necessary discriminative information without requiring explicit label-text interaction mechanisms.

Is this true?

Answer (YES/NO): NO